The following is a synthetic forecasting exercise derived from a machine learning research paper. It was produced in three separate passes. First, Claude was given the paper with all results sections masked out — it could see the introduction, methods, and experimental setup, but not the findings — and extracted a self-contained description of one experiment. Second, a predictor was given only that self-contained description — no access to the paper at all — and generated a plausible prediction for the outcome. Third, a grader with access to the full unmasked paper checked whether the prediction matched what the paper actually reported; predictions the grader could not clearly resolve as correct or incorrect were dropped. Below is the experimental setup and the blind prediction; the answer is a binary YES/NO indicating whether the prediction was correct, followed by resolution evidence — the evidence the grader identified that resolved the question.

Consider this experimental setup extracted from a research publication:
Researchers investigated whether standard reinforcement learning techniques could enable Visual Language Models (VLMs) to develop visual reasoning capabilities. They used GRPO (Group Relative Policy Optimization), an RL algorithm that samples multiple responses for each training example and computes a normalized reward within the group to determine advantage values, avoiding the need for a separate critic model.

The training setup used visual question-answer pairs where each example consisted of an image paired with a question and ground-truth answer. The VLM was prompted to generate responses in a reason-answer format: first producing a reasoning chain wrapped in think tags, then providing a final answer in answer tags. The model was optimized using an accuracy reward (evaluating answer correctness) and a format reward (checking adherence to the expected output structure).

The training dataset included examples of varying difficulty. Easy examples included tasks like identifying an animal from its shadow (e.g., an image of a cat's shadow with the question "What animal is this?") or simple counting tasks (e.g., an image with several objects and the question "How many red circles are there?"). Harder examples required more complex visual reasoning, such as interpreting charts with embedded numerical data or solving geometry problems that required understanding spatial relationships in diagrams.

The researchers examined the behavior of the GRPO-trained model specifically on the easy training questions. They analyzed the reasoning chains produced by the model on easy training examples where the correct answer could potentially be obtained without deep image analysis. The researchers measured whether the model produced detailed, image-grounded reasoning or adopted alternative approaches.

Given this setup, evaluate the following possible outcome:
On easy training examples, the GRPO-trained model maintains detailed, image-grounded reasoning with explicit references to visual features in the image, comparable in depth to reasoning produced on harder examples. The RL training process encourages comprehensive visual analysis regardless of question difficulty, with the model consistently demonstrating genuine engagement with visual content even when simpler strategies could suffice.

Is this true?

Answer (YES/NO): NO